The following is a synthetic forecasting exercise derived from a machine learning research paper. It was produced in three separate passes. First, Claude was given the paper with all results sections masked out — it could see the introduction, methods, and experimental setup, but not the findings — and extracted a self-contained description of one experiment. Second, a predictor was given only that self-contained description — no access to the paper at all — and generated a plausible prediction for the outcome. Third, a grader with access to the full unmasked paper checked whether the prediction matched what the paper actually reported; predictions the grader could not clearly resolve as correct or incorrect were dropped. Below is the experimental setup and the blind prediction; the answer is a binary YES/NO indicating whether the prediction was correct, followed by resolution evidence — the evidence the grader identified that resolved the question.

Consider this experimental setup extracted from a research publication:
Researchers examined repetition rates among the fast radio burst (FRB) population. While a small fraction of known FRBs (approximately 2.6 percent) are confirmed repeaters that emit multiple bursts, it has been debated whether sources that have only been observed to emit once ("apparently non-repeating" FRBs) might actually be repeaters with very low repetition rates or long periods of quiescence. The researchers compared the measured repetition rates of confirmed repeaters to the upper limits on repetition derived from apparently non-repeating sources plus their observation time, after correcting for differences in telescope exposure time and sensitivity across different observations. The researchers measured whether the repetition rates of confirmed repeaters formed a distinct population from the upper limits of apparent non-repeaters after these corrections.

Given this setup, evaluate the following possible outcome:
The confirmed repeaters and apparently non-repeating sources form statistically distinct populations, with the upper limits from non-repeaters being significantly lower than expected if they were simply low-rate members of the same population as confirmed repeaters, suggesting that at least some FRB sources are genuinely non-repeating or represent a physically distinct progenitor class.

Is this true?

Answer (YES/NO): NO